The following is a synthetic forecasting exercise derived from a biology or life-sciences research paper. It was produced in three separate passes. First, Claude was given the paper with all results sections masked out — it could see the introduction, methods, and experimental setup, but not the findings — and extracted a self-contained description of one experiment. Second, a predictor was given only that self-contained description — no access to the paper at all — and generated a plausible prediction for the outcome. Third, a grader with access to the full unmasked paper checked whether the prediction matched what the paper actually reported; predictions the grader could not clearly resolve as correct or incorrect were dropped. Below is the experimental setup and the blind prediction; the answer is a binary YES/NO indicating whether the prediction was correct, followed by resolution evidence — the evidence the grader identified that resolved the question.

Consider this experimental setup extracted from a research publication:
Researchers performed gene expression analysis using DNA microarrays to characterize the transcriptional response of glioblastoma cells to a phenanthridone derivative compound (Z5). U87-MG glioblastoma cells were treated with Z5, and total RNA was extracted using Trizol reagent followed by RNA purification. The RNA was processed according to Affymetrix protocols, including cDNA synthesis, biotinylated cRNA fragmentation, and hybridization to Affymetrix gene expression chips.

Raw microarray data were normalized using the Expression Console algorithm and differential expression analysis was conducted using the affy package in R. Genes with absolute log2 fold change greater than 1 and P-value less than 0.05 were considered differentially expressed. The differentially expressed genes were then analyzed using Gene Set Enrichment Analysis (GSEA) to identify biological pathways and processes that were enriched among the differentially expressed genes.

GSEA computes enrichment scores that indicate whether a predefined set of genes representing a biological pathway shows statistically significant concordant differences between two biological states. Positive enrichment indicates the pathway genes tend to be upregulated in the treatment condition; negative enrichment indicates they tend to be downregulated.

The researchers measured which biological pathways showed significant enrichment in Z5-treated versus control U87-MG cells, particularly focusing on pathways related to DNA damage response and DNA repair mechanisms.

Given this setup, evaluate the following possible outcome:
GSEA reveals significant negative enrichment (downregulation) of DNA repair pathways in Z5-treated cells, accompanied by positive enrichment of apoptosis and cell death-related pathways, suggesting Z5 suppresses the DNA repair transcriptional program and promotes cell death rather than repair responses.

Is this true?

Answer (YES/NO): NO